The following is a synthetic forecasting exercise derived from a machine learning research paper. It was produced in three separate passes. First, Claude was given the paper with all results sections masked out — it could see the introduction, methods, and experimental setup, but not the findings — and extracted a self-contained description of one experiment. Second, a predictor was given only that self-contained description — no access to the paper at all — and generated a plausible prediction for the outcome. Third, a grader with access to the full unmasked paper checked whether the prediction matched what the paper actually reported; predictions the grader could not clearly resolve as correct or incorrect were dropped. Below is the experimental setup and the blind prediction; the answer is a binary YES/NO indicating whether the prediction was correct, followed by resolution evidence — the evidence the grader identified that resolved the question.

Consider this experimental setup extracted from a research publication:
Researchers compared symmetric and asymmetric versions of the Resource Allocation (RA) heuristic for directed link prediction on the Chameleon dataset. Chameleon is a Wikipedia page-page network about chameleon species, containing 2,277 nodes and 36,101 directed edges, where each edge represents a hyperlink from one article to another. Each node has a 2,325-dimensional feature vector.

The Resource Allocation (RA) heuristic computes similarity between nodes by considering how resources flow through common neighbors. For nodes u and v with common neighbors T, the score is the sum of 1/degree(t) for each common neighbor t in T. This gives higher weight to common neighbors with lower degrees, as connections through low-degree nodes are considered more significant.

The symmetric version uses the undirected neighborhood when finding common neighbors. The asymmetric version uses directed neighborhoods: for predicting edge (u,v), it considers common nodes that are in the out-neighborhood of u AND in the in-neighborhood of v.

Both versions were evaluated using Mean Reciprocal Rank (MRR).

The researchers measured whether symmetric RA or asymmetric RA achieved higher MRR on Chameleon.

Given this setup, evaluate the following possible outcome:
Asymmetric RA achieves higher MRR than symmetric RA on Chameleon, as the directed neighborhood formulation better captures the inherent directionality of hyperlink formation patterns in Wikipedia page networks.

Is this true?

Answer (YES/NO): YES